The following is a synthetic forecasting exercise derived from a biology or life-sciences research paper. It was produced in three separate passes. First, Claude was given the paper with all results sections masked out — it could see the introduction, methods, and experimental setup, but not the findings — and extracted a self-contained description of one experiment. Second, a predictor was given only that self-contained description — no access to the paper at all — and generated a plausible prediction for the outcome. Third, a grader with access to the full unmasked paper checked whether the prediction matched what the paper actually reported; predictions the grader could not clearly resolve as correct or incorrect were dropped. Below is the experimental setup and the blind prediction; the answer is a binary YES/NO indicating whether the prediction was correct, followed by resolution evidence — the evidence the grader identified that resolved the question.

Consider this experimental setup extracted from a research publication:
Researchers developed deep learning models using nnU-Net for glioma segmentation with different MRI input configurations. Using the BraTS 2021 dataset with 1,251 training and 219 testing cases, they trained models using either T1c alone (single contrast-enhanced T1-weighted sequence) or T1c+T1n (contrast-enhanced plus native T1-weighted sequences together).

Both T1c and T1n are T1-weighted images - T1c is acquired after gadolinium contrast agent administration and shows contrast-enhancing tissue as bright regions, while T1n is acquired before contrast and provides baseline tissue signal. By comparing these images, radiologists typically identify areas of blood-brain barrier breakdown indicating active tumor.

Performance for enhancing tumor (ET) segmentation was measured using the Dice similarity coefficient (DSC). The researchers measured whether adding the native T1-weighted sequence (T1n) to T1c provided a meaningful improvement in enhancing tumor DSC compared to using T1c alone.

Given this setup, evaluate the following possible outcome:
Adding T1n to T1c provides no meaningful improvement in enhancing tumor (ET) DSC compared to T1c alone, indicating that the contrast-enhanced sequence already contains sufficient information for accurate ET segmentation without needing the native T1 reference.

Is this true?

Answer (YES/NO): YES